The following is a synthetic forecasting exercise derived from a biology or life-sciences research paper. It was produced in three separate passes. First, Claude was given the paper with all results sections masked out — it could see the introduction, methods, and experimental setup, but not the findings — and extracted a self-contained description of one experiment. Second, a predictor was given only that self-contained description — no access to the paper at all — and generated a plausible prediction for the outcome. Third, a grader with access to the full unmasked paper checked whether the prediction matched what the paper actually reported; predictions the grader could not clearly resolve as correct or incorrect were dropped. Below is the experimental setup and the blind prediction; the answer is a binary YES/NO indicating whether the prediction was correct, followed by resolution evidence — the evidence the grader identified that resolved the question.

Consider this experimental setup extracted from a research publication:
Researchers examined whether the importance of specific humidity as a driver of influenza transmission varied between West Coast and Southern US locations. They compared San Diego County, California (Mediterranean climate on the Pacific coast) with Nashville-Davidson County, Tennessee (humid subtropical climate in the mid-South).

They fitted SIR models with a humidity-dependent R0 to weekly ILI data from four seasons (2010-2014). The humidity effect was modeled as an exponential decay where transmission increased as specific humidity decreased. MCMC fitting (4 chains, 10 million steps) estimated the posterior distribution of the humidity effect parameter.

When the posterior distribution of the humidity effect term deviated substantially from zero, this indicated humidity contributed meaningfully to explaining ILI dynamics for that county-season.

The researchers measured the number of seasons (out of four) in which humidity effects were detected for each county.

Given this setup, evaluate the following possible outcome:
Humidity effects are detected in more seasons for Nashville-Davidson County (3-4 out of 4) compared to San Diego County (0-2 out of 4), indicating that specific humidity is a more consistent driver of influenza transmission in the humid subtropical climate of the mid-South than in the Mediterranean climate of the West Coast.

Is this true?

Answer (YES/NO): NO